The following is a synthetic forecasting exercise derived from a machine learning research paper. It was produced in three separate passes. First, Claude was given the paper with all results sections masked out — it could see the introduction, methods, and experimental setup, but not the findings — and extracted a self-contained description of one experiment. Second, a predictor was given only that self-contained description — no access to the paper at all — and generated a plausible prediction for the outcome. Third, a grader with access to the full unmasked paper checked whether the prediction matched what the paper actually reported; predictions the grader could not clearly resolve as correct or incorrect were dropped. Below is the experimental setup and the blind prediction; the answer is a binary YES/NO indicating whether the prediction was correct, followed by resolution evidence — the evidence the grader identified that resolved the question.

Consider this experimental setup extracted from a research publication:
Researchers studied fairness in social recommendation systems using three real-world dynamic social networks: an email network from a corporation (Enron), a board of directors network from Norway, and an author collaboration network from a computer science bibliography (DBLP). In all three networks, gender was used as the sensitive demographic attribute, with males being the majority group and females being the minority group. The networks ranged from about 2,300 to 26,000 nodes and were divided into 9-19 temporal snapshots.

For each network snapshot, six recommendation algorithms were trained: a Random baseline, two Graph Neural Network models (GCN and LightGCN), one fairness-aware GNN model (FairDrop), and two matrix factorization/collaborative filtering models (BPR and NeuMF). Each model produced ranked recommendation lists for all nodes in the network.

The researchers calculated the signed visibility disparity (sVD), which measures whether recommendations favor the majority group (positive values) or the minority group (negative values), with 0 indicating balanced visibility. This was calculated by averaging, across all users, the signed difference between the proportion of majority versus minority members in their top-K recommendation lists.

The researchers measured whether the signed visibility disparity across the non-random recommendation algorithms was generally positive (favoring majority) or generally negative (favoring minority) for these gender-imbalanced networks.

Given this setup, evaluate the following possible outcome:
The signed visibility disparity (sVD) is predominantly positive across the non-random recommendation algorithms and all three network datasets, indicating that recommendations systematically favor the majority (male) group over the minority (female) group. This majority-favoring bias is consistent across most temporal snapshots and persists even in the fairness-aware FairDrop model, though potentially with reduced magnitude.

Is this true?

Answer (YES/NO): YES